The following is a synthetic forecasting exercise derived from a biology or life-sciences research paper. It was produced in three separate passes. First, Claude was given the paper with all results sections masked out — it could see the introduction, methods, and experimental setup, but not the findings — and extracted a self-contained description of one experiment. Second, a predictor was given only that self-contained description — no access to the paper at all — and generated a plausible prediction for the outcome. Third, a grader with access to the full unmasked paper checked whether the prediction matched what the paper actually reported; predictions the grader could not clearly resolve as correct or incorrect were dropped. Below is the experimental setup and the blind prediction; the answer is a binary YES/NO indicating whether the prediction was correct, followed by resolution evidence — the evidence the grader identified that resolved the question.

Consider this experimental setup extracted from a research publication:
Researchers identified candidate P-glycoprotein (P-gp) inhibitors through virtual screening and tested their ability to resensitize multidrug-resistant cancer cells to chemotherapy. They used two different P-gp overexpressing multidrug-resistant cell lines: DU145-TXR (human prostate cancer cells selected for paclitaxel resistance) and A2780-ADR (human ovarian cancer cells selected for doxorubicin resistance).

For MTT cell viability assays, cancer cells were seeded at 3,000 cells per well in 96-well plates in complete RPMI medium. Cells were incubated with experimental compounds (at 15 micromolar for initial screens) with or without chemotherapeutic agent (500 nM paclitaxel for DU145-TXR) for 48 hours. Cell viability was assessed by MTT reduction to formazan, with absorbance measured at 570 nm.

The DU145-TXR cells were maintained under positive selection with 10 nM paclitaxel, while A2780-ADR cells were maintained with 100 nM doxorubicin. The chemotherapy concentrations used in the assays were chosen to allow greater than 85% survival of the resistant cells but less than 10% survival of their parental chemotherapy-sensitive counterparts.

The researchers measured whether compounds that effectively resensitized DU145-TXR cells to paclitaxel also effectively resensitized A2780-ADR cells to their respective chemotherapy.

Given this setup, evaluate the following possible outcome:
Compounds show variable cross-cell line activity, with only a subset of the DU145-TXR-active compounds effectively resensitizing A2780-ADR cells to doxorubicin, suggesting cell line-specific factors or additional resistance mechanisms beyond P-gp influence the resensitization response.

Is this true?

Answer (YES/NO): NO